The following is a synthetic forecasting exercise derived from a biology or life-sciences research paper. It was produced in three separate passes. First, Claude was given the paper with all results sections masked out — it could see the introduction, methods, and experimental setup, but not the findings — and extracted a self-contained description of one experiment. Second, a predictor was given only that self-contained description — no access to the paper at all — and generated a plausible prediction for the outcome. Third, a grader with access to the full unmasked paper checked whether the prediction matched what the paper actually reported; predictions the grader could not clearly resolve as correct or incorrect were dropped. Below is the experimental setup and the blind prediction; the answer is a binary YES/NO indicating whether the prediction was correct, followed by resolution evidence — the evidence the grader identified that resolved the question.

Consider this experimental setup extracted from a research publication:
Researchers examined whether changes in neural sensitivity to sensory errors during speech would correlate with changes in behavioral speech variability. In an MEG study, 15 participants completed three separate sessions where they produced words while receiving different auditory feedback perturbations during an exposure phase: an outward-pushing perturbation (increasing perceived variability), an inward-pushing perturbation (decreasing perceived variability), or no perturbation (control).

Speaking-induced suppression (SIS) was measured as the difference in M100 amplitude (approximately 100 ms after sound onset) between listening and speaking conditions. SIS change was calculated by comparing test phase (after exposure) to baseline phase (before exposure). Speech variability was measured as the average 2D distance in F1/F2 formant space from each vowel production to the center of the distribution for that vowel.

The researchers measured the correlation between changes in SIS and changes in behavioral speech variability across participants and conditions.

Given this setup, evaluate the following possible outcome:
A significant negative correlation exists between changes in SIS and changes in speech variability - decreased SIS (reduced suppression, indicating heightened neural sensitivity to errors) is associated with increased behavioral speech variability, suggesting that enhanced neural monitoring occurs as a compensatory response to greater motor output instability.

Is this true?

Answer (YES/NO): NO